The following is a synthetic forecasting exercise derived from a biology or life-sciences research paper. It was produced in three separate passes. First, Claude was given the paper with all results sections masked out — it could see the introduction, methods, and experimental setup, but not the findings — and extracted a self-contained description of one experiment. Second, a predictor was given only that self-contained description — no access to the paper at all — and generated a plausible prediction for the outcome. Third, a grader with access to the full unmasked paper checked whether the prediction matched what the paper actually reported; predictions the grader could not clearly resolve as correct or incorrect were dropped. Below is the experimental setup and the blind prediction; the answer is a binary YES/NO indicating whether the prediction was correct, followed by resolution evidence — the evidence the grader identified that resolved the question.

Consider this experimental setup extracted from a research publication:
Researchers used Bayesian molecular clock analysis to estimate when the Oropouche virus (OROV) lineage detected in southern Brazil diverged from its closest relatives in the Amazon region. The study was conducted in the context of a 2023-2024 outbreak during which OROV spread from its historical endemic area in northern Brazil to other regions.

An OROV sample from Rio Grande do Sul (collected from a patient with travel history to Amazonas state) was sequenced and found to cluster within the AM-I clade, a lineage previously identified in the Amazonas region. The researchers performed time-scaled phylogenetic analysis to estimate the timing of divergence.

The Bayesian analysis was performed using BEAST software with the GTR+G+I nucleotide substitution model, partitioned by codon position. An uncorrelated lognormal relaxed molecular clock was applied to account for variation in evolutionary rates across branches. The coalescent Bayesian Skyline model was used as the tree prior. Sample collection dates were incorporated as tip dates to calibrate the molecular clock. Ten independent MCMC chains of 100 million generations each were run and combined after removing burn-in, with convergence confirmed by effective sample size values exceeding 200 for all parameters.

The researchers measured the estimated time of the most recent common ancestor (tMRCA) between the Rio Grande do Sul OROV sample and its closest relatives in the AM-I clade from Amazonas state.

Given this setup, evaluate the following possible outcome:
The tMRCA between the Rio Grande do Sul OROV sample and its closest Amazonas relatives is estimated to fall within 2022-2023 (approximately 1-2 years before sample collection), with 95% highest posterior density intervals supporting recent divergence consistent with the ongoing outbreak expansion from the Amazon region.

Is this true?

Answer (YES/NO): NO